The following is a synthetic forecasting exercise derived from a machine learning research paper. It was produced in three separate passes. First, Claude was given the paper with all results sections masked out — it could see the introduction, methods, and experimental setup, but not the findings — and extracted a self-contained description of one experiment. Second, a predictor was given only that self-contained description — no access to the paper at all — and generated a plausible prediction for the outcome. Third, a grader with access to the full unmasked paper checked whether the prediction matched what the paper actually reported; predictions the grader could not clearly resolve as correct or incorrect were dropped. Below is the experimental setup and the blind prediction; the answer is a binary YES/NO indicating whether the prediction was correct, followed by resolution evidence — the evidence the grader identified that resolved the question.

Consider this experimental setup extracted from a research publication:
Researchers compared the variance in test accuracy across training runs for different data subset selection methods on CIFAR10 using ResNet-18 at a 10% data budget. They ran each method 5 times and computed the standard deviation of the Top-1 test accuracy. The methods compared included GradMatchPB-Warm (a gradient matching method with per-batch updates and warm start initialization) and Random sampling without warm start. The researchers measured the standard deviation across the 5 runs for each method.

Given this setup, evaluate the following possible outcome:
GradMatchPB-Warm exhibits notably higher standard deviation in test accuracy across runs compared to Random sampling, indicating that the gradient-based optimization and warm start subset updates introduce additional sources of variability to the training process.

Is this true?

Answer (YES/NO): NO